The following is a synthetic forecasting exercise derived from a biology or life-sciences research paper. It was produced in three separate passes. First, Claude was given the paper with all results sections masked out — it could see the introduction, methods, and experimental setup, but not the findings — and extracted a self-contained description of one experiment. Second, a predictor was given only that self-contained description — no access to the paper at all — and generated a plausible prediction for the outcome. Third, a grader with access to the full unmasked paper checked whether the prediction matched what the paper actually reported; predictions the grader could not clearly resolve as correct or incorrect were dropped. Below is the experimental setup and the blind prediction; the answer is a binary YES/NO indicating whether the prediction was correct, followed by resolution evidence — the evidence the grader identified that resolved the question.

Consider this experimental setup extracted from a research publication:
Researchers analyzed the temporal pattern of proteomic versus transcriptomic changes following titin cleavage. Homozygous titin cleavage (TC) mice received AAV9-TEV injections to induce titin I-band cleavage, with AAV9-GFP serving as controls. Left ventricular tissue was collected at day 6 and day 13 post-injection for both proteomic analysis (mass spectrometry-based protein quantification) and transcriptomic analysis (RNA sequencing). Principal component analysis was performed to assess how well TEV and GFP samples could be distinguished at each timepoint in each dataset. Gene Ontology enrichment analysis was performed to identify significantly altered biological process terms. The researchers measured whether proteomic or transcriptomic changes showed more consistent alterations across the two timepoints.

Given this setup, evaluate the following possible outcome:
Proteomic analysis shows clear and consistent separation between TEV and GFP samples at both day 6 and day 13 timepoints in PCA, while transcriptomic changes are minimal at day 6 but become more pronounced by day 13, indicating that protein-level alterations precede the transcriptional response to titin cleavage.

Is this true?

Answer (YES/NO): YES